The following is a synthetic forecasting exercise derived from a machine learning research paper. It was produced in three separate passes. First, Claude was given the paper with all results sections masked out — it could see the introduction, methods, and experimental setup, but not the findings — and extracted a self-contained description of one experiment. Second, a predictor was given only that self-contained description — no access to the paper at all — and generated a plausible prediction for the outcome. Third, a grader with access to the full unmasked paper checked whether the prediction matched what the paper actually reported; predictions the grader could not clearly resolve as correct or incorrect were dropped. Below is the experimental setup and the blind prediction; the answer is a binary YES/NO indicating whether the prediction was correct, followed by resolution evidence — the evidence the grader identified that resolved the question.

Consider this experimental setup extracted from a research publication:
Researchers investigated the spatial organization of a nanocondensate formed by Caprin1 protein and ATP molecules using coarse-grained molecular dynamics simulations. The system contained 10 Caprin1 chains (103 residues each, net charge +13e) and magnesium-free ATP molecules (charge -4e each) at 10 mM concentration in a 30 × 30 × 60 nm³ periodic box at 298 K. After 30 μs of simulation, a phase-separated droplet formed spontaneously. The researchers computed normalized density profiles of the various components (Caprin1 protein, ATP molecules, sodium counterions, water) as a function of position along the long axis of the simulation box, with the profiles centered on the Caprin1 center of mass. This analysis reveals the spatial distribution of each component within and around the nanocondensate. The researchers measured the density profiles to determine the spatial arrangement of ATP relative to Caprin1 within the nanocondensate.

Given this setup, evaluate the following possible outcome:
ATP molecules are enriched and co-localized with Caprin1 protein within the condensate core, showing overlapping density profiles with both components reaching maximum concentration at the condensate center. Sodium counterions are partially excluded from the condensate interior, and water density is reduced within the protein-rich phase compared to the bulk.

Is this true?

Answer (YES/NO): NO